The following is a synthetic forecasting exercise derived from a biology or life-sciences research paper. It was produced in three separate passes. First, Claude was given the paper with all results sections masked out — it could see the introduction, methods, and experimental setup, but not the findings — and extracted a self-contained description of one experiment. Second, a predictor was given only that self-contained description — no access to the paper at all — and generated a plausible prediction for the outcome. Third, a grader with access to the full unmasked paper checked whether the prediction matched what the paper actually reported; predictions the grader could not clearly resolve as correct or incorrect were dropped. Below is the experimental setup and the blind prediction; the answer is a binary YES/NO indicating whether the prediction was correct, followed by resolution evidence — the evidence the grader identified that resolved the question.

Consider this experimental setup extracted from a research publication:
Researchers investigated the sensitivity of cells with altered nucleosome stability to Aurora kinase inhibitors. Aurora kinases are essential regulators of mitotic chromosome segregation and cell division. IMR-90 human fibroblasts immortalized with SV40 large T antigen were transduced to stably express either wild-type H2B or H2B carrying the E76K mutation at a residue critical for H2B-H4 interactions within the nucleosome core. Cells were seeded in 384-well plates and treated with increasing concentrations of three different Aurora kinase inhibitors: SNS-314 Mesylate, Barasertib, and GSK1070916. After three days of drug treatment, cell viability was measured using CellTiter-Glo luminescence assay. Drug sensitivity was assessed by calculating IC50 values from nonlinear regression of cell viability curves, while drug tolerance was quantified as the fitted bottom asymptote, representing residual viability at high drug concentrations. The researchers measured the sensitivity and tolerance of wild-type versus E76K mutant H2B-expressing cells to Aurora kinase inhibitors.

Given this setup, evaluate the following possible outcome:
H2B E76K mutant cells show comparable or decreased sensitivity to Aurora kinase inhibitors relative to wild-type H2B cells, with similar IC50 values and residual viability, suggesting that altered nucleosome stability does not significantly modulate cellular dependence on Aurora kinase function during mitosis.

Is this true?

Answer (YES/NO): NO